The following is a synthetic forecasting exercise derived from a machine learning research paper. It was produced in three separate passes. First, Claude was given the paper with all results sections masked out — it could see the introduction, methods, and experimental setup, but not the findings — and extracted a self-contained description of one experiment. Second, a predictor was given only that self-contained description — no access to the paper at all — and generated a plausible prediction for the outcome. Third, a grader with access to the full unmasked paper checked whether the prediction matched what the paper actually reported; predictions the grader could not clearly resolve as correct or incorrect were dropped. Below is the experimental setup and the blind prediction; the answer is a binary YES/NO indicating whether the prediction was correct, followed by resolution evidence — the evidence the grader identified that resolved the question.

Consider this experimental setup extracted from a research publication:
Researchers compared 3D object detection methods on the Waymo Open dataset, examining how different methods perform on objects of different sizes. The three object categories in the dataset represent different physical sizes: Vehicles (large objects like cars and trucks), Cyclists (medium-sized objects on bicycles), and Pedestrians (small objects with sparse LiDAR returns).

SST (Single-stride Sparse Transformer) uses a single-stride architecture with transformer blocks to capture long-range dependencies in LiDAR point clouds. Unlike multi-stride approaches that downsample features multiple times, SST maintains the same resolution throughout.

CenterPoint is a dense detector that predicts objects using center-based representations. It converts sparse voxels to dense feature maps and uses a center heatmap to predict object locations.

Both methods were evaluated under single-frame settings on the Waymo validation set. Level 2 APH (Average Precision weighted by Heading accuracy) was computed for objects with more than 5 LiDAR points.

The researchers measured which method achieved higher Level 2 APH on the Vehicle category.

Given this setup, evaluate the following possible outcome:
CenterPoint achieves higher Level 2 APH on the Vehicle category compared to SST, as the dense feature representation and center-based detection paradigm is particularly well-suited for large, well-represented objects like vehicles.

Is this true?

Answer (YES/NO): YES